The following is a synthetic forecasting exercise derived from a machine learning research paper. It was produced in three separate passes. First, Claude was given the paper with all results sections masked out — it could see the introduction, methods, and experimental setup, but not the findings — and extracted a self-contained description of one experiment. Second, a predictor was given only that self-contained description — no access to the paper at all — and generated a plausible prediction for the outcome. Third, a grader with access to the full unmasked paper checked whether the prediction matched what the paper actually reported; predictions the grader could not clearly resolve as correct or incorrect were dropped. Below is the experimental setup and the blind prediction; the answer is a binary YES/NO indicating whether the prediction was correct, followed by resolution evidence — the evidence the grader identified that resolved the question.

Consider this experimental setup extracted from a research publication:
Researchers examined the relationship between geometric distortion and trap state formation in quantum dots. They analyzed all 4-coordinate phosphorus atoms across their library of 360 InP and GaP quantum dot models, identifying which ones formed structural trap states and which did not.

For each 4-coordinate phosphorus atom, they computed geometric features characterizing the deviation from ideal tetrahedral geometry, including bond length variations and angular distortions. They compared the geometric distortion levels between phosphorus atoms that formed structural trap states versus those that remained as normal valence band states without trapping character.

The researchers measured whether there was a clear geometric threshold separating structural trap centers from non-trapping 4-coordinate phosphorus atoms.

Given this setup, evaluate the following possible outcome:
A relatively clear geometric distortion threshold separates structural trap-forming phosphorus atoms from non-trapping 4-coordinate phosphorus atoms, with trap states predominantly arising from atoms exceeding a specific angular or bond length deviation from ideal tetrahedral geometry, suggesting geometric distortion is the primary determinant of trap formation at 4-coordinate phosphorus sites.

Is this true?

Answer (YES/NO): NO